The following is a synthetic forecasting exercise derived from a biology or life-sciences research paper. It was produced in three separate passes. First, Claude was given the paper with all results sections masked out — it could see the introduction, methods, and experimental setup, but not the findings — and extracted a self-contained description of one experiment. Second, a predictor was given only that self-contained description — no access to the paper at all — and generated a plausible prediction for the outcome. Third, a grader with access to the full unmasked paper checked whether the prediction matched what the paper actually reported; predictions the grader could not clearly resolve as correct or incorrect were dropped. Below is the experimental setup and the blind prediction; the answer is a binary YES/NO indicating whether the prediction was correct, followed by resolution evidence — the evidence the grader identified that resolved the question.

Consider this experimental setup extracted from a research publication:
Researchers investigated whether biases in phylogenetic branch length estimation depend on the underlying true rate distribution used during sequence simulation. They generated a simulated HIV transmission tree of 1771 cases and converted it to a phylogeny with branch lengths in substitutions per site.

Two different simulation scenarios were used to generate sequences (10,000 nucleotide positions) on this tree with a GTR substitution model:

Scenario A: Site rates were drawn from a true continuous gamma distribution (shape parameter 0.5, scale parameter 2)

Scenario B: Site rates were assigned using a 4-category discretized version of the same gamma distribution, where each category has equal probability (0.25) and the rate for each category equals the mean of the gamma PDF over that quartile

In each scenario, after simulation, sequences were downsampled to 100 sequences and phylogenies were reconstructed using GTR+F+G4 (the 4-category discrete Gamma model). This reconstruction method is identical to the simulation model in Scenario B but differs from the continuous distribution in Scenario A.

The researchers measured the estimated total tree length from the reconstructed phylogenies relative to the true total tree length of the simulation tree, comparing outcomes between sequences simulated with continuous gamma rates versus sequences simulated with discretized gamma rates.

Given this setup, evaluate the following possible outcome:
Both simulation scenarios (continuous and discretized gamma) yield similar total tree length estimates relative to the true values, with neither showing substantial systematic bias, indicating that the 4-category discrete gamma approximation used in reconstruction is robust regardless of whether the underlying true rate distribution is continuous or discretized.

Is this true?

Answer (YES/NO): NO